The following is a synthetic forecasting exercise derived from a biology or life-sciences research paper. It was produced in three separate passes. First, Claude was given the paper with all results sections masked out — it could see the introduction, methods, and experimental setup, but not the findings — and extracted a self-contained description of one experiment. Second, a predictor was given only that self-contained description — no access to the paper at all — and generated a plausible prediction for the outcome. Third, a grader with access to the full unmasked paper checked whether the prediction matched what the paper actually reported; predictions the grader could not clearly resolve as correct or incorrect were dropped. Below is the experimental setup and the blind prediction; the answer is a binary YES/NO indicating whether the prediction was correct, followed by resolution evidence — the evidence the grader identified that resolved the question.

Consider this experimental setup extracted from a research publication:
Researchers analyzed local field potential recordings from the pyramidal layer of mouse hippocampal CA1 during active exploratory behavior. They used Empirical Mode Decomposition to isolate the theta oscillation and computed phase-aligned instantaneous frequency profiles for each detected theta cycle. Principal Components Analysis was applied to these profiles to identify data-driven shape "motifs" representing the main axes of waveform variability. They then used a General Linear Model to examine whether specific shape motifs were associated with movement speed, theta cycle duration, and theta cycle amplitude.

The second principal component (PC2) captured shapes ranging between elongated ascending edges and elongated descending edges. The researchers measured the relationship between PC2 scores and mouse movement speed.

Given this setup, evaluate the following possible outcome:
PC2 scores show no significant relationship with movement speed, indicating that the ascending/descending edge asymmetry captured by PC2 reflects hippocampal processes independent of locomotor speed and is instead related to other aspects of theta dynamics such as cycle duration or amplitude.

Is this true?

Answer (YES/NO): NO